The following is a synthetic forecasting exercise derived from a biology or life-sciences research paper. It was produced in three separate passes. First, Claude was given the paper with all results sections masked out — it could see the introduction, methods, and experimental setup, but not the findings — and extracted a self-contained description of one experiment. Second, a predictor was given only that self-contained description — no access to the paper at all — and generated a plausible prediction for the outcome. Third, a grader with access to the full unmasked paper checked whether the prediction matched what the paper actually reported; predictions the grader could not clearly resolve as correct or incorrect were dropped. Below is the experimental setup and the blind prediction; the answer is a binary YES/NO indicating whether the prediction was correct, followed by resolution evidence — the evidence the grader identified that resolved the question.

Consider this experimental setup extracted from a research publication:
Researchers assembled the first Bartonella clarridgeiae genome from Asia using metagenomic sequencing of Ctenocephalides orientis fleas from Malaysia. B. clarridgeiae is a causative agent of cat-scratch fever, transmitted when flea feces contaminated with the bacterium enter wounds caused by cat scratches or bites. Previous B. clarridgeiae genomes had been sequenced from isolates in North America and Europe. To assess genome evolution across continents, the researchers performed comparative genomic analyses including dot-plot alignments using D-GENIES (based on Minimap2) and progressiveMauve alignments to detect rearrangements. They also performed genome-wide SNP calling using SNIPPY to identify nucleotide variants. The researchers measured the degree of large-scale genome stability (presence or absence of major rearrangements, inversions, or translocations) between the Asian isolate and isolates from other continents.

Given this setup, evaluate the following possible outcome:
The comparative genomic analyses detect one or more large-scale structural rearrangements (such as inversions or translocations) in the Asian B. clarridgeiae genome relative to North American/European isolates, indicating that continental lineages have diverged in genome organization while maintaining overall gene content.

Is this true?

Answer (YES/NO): NO